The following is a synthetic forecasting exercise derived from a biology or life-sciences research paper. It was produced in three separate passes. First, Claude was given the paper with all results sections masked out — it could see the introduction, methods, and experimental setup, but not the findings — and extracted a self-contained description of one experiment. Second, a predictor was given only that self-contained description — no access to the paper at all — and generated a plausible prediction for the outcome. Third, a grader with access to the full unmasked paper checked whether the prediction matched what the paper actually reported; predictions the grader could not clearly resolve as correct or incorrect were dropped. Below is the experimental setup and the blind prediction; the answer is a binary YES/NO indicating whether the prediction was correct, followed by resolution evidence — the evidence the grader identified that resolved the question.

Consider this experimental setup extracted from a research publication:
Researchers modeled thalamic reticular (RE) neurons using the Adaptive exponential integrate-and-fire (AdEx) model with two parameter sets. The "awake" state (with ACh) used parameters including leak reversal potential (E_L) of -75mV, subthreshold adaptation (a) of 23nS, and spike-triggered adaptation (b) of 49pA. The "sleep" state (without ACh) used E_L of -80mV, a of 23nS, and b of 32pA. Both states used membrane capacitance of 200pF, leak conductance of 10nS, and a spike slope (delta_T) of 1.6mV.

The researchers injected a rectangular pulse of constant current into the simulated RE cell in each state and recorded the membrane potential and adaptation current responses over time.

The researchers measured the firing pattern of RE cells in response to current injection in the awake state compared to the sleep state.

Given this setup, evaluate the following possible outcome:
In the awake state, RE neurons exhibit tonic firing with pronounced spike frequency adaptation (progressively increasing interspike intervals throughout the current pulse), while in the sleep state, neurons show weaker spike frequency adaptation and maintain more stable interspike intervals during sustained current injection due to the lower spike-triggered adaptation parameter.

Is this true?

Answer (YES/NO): NO